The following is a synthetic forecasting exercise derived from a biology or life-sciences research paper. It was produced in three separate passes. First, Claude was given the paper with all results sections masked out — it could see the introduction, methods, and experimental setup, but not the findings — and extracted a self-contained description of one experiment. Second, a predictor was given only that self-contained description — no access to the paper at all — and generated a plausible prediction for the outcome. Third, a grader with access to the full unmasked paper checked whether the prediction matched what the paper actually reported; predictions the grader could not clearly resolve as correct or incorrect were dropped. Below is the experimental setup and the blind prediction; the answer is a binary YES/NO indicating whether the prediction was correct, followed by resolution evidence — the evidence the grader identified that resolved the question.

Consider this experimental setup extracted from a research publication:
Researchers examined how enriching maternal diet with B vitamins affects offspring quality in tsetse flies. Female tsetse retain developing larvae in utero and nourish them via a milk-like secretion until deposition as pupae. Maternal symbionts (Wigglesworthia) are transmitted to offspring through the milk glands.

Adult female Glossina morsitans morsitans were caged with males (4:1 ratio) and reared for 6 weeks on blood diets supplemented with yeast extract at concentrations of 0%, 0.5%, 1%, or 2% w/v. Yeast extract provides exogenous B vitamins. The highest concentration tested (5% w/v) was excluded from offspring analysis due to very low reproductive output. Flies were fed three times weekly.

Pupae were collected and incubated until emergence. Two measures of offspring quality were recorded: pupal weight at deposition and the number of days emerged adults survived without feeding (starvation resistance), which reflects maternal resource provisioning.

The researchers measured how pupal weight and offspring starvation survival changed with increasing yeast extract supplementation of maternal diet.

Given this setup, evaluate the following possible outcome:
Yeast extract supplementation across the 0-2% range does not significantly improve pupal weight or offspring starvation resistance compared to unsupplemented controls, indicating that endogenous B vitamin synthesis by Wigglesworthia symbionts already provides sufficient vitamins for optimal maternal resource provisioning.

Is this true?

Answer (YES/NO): NO